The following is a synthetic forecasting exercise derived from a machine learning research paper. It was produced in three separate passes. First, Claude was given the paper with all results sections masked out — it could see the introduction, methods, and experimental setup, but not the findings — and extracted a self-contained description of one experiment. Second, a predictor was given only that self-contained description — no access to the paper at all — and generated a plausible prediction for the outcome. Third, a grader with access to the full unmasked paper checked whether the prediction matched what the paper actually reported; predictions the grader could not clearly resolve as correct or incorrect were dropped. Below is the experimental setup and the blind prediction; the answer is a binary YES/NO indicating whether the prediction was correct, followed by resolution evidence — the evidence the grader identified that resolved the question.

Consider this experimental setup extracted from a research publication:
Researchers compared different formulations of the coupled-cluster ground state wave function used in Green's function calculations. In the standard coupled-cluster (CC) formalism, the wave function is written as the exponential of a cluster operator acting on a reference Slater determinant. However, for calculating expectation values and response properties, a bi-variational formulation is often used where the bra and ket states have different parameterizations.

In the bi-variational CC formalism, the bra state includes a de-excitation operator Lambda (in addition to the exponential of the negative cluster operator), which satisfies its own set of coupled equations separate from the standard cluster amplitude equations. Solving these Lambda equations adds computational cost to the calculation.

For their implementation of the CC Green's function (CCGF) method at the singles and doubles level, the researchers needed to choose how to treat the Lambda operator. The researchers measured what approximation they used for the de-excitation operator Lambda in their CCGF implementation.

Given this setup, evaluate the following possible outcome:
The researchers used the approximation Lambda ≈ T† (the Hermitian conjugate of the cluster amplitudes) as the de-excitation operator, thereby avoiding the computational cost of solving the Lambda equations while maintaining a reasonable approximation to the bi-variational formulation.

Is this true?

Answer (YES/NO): YES